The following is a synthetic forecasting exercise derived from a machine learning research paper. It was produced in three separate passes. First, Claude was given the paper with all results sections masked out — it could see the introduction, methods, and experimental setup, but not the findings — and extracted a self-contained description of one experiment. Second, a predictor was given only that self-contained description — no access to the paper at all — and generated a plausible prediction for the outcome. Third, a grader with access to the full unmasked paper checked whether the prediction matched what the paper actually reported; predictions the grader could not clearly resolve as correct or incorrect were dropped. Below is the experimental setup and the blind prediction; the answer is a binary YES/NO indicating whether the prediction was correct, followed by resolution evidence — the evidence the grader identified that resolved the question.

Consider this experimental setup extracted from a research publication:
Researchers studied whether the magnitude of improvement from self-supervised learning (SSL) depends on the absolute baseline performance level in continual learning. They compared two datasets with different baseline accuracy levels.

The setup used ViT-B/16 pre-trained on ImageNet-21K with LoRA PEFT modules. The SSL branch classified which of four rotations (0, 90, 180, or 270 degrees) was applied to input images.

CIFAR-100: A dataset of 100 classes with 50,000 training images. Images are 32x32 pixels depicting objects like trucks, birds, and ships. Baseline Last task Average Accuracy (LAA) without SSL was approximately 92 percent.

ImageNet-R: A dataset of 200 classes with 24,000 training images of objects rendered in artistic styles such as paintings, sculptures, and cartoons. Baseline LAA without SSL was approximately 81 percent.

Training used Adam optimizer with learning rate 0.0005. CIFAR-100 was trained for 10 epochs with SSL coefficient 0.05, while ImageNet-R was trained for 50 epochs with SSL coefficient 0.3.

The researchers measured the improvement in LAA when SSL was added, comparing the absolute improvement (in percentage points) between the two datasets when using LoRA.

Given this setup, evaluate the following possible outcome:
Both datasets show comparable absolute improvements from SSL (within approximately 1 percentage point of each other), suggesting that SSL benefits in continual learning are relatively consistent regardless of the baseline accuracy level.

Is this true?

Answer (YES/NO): NO